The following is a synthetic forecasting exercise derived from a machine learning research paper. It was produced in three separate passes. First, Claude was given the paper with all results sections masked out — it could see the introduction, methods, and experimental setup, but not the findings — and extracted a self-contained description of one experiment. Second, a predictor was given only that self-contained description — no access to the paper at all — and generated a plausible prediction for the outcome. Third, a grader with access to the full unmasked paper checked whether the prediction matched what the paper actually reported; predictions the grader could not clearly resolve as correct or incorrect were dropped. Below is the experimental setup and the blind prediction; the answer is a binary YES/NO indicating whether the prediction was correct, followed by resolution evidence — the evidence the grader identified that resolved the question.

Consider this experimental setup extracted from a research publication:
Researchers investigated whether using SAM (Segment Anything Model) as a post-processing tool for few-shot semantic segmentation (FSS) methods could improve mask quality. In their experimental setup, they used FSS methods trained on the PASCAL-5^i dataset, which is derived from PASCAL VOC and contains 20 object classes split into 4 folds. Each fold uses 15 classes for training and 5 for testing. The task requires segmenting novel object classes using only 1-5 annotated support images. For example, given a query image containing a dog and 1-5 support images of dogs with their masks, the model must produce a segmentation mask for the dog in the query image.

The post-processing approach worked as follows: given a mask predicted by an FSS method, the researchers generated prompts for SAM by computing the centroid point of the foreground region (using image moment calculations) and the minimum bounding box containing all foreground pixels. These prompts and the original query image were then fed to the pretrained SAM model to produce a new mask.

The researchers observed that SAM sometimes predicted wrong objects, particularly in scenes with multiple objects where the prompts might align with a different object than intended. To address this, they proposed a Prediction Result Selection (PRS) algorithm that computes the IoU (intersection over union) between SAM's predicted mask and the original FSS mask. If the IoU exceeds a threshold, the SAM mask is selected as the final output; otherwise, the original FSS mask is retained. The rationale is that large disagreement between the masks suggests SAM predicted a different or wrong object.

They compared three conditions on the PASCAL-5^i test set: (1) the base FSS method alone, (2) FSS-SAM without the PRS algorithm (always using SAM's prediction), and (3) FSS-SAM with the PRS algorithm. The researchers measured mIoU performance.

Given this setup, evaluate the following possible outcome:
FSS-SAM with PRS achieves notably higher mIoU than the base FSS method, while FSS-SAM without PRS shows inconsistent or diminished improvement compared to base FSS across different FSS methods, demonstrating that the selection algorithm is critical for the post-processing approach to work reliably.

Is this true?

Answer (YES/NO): NO